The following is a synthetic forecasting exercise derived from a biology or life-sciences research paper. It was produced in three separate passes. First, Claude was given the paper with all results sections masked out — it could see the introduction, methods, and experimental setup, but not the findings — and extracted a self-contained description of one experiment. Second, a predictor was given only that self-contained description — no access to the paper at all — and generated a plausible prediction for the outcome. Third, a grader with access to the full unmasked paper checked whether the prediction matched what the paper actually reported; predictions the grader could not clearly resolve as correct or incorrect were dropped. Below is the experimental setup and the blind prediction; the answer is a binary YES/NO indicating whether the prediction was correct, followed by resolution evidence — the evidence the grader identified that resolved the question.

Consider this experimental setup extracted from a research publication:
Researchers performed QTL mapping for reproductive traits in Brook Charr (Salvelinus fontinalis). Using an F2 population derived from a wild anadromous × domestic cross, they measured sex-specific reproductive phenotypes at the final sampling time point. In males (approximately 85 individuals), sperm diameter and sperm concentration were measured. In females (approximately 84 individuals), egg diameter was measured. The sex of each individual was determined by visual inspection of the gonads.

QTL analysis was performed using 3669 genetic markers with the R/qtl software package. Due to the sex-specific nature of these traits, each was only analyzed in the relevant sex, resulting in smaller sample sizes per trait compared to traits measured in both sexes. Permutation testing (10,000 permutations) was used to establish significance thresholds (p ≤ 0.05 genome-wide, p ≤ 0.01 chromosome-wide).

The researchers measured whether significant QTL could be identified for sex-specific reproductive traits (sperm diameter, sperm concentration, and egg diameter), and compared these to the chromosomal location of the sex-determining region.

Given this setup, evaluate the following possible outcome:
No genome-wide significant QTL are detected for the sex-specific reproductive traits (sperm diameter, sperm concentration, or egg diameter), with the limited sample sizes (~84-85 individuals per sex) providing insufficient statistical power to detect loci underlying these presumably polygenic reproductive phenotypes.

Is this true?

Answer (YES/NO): NO